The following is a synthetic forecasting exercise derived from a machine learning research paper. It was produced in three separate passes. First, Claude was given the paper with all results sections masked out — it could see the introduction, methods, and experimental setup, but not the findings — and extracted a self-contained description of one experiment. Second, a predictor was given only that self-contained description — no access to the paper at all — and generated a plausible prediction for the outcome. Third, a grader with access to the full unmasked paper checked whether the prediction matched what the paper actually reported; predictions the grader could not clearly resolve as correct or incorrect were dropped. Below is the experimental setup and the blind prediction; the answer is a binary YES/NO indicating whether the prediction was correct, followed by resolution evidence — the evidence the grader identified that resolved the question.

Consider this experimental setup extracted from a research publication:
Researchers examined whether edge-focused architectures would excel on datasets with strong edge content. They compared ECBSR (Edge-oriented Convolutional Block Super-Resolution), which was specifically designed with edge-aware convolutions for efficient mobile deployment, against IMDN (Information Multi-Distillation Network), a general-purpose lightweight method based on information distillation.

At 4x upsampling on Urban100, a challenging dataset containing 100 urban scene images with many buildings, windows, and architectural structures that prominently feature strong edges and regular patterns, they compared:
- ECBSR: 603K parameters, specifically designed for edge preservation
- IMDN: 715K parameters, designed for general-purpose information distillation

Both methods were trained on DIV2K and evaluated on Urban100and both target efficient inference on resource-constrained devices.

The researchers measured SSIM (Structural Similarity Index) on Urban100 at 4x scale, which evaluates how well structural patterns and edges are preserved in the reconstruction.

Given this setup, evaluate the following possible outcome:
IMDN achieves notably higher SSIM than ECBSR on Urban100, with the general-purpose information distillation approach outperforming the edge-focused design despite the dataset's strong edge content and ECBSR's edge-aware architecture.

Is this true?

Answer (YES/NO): YES